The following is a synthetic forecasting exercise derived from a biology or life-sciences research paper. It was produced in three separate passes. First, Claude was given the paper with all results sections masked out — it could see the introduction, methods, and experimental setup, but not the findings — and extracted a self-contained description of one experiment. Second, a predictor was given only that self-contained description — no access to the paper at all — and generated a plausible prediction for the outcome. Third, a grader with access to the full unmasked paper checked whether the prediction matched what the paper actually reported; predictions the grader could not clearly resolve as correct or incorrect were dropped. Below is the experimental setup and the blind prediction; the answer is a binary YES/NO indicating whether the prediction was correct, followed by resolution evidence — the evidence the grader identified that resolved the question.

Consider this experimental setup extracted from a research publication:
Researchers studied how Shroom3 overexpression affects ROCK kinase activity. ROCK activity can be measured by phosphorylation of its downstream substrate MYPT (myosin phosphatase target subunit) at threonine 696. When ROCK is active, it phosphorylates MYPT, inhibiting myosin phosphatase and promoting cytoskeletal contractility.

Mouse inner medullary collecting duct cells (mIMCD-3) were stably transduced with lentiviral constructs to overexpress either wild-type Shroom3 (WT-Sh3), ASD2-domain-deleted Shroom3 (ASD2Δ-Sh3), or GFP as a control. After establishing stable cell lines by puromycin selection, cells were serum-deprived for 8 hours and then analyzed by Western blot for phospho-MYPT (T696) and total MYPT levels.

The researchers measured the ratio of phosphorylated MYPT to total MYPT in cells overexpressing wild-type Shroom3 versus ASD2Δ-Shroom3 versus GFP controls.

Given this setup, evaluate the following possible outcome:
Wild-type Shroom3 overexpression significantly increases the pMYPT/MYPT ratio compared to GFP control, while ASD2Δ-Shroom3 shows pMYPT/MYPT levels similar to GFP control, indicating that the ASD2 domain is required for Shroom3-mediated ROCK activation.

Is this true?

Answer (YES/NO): NO